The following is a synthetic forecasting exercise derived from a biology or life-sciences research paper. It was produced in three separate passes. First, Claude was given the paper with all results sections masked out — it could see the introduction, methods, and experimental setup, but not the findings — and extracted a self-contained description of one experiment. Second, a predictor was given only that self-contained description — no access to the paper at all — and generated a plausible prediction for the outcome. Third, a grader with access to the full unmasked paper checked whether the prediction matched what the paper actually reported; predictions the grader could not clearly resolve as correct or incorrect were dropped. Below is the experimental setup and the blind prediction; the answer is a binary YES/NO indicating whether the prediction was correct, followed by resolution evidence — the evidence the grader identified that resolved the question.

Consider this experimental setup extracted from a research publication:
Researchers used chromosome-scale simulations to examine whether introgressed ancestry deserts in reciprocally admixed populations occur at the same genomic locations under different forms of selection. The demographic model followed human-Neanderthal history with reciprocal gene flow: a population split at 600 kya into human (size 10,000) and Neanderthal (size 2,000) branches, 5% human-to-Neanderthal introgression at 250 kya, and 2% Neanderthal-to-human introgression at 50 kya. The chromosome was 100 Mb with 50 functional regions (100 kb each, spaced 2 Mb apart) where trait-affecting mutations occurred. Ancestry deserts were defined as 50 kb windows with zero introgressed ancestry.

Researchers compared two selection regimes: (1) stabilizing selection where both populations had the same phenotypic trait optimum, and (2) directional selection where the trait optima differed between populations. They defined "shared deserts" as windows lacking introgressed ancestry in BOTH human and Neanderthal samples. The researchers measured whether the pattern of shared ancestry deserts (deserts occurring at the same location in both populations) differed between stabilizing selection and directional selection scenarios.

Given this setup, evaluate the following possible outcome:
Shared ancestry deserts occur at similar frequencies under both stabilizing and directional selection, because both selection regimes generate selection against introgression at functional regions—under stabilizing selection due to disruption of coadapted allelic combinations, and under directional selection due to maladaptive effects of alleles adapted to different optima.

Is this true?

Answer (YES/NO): NO